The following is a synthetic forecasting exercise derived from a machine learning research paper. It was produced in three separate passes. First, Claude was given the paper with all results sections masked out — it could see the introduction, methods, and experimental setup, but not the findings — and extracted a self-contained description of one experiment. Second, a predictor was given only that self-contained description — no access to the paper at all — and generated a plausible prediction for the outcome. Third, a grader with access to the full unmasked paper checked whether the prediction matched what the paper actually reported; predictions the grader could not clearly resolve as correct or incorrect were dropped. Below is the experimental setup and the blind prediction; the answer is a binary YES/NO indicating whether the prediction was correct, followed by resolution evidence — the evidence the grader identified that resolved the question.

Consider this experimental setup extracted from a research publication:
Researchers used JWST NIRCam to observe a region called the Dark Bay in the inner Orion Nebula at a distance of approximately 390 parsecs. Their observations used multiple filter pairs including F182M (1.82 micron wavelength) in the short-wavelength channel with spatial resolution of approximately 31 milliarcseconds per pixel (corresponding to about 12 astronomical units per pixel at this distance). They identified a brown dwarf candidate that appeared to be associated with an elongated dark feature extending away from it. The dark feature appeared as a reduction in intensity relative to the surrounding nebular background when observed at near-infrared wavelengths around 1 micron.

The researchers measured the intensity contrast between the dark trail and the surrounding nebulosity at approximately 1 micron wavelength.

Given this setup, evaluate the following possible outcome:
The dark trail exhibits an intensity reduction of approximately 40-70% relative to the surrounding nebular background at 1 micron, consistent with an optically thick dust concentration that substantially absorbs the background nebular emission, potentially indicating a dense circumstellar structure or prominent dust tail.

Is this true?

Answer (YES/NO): NO